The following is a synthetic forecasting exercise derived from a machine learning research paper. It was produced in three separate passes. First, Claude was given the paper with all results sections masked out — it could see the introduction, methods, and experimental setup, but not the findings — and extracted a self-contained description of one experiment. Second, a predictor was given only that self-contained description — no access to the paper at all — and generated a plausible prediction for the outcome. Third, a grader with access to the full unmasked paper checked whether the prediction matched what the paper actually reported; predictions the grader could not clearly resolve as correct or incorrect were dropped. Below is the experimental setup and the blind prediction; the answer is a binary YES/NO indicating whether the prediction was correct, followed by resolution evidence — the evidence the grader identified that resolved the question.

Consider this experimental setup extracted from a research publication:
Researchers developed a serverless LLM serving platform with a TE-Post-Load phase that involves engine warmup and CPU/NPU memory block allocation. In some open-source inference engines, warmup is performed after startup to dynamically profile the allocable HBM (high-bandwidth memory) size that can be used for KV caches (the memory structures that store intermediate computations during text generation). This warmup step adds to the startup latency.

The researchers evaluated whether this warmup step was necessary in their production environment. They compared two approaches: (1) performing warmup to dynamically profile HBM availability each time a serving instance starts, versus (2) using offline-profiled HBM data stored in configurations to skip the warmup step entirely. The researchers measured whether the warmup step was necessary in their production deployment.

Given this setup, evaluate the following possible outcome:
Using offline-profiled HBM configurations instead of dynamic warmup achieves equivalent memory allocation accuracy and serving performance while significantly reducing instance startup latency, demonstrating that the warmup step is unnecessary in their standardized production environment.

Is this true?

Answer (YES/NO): YES